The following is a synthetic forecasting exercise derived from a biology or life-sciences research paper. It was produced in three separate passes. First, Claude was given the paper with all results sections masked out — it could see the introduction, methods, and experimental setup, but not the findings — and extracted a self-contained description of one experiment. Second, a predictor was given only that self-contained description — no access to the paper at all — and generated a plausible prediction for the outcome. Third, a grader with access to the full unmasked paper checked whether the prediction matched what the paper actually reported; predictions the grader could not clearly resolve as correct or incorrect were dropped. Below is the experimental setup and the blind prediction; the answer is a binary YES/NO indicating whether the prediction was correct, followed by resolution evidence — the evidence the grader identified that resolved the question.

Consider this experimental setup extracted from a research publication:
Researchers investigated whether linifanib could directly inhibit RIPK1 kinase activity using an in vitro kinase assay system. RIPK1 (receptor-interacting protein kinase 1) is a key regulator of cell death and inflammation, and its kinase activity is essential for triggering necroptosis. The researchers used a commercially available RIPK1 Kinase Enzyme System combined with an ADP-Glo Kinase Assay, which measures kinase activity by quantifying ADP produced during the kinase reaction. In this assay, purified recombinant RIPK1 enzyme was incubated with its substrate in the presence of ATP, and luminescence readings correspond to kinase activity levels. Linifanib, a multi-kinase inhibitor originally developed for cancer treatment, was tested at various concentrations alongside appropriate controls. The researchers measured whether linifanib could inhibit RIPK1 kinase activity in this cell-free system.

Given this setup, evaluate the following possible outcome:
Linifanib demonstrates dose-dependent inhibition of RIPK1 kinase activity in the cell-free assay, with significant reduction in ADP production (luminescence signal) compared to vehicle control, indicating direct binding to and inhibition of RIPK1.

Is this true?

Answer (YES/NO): YES